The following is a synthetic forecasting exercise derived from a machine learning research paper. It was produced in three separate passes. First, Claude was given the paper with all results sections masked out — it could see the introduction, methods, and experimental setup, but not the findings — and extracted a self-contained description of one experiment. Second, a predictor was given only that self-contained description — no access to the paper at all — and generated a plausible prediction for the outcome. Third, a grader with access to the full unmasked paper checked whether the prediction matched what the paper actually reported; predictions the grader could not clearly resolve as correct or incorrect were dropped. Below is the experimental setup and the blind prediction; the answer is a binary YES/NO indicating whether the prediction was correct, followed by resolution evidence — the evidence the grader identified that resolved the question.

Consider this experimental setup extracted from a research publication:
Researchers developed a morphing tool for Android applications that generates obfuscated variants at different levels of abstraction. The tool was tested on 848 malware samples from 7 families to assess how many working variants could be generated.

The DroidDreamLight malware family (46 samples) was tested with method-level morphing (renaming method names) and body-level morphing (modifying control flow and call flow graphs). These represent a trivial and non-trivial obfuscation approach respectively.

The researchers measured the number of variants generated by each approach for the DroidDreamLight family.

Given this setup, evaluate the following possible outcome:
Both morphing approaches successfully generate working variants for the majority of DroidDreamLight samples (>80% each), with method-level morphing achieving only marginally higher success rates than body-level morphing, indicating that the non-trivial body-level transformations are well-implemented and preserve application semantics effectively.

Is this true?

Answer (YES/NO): NO